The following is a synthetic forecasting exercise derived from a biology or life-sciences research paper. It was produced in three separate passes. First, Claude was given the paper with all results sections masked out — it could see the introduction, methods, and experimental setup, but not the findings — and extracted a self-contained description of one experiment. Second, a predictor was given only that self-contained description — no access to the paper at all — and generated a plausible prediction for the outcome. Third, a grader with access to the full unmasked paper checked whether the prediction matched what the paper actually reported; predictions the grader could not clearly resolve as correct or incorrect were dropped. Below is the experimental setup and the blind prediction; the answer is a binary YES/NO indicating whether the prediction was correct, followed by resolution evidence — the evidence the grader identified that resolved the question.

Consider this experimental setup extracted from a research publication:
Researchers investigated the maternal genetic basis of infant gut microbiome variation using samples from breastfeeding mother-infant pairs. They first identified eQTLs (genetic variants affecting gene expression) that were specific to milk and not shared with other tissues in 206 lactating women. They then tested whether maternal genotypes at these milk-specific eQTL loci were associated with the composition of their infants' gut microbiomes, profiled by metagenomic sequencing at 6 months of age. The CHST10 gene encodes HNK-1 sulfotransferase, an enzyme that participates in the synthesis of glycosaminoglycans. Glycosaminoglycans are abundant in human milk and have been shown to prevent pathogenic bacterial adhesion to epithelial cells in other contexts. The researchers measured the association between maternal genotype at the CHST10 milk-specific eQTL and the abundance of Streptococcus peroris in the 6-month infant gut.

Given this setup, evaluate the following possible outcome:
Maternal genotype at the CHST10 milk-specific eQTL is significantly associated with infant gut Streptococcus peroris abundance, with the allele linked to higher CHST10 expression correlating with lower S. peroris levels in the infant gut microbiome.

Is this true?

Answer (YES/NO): NO